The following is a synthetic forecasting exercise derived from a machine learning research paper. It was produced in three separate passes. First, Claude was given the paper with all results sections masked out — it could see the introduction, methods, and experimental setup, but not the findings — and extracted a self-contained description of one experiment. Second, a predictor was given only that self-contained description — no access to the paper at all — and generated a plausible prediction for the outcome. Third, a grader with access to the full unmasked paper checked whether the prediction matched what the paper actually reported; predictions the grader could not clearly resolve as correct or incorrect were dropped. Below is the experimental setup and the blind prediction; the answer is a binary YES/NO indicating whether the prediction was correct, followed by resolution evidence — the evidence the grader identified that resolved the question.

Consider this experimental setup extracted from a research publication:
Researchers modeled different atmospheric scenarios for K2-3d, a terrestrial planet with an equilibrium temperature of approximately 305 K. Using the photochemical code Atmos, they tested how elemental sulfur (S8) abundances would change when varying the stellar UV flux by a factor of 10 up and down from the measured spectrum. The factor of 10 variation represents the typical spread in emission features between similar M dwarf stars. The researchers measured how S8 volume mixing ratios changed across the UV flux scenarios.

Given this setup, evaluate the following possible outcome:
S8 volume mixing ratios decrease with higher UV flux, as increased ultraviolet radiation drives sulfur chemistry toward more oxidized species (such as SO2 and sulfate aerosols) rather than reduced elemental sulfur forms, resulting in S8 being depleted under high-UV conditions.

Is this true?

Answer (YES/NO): YES